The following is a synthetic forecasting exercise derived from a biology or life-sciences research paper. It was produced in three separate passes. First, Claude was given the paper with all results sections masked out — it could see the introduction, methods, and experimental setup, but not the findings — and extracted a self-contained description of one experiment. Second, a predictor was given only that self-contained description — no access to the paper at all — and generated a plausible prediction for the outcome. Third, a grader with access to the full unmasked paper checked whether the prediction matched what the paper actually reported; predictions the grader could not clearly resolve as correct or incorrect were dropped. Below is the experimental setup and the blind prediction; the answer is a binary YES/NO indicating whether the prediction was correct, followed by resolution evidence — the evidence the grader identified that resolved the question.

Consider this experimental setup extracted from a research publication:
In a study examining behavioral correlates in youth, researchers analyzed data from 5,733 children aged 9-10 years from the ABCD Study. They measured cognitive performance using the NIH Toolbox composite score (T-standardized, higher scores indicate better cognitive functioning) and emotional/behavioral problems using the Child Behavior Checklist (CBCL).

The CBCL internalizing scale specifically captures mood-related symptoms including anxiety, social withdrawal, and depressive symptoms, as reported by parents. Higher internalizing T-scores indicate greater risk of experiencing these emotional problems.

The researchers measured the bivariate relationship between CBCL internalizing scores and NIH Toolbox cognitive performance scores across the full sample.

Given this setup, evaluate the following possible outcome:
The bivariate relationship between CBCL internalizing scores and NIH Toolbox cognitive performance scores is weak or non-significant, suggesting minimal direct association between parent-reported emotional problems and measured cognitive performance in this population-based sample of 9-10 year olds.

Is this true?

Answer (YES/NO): YES